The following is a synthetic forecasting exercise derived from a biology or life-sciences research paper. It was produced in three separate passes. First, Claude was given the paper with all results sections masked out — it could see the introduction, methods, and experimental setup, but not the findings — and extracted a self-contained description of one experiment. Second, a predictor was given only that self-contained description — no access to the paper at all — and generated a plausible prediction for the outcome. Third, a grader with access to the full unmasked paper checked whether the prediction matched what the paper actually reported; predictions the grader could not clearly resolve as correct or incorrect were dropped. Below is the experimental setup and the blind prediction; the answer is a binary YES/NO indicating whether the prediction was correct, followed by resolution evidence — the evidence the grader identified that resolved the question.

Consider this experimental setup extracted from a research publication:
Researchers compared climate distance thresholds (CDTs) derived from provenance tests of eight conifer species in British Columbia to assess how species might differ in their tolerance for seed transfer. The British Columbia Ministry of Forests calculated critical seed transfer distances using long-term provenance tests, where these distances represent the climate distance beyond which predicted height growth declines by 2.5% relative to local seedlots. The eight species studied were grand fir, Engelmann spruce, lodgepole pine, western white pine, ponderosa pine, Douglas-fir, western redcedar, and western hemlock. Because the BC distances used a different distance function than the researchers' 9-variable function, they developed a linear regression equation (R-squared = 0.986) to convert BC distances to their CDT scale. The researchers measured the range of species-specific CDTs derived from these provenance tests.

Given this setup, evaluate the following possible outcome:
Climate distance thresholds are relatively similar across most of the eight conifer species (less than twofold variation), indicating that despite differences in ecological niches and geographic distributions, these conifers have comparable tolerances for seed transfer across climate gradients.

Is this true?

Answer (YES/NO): YES